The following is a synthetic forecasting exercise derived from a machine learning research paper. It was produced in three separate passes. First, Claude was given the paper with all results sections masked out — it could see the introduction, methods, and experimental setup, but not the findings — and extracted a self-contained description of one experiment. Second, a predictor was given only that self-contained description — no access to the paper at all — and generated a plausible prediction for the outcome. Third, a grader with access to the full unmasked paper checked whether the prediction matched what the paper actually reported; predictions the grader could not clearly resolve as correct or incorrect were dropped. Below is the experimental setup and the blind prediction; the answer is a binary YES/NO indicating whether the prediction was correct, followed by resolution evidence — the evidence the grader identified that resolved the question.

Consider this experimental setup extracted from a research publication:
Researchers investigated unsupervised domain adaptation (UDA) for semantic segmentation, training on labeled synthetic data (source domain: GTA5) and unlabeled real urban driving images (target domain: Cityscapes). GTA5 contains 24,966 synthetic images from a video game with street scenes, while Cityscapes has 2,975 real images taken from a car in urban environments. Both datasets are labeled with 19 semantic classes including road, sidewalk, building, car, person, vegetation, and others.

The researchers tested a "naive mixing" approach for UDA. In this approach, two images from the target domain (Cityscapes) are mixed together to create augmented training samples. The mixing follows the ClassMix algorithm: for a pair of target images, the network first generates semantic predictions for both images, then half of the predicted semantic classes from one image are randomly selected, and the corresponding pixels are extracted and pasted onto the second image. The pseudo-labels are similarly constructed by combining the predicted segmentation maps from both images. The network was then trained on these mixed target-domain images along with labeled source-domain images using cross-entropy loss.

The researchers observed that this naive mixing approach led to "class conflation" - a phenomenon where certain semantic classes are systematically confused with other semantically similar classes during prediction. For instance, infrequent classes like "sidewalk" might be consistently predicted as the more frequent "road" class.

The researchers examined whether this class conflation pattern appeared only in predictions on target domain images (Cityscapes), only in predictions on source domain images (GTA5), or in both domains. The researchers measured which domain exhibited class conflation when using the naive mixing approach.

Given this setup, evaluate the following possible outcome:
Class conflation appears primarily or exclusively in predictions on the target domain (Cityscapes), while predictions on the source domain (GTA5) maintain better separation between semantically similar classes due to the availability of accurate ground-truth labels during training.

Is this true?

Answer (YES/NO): YES